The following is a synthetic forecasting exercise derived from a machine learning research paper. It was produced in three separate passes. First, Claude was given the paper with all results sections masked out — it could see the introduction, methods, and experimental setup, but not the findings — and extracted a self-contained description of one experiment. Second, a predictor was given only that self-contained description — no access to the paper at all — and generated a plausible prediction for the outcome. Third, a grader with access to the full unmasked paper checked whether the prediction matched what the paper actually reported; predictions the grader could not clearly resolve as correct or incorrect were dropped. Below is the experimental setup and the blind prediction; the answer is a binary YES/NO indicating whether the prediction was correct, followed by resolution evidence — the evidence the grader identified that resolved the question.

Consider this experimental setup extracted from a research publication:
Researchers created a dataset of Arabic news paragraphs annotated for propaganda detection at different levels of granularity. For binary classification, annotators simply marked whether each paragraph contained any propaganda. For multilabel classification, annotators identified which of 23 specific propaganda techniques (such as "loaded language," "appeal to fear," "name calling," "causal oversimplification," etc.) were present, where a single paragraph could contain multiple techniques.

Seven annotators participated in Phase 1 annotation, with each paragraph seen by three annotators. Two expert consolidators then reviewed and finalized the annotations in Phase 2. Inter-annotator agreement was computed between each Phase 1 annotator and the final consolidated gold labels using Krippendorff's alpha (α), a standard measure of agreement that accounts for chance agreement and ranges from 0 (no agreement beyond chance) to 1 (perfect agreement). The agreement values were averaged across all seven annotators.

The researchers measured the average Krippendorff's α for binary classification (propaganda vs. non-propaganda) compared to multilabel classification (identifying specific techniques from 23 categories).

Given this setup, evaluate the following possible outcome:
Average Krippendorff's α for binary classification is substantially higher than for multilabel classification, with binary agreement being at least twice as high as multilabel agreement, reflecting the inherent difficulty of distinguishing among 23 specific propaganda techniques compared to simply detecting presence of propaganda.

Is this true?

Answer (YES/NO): NO